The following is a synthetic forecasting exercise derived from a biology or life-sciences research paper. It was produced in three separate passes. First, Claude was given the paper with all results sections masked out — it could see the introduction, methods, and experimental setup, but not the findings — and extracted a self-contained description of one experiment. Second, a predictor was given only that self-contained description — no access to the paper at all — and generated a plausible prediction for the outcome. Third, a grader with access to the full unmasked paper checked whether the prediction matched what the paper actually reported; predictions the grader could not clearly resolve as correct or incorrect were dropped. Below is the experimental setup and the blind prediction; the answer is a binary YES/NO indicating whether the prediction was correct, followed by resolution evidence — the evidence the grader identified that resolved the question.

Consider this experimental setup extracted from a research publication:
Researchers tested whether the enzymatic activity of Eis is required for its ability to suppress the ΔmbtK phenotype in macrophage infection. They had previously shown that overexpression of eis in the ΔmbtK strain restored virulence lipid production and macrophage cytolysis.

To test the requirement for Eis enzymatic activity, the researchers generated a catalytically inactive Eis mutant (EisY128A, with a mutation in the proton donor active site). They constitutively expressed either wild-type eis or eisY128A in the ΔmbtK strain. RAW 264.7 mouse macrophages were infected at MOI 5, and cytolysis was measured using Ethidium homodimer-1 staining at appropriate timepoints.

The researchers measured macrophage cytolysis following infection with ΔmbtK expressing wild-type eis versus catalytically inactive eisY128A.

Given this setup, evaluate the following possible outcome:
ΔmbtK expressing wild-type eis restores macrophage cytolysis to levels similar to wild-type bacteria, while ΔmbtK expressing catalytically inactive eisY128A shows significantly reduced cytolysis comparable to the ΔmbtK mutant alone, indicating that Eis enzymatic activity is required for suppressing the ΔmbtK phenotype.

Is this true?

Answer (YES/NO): NO